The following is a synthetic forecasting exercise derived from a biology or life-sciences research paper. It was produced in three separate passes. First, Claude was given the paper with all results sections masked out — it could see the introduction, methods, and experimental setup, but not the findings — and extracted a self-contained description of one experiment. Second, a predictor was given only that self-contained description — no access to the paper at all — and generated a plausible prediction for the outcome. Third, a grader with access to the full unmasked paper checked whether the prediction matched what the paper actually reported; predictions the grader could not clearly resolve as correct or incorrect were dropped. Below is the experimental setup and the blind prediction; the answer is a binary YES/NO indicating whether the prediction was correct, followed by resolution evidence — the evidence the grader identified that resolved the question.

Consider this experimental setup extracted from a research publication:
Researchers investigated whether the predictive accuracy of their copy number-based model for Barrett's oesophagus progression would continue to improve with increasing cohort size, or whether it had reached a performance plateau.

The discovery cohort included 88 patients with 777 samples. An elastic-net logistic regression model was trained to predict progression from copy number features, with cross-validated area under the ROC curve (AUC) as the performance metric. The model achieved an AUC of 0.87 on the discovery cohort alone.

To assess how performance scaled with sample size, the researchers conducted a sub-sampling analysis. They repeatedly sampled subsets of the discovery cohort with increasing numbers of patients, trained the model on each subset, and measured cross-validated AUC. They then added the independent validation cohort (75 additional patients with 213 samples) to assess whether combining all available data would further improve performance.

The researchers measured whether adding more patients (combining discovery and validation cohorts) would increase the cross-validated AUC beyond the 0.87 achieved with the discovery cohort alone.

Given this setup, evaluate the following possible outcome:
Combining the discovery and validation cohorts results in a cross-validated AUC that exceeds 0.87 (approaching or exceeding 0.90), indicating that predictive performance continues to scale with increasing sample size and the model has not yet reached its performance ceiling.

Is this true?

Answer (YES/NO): YES